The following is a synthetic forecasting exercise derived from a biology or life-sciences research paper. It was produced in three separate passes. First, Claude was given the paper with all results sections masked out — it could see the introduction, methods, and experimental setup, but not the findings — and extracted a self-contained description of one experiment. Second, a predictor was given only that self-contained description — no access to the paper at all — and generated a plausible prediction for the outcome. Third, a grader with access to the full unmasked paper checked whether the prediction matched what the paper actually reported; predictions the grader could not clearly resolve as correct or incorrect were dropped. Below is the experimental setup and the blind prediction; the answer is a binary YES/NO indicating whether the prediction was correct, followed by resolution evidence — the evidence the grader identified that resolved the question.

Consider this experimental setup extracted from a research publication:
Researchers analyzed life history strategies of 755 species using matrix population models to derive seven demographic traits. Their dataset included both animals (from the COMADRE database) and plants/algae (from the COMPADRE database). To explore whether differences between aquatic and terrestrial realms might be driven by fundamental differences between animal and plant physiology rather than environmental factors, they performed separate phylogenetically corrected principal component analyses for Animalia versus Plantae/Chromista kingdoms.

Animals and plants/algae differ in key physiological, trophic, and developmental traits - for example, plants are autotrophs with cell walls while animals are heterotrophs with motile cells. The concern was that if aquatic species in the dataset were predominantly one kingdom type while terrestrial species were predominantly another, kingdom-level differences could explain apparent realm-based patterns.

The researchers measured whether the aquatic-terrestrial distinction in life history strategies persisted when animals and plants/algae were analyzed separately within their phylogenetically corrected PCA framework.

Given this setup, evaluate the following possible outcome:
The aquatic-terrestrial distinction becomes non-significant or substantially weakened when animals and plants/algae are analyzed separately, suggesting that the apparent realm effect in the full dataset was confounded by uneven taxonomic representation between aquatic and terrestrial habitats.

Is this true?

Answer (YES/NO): NO